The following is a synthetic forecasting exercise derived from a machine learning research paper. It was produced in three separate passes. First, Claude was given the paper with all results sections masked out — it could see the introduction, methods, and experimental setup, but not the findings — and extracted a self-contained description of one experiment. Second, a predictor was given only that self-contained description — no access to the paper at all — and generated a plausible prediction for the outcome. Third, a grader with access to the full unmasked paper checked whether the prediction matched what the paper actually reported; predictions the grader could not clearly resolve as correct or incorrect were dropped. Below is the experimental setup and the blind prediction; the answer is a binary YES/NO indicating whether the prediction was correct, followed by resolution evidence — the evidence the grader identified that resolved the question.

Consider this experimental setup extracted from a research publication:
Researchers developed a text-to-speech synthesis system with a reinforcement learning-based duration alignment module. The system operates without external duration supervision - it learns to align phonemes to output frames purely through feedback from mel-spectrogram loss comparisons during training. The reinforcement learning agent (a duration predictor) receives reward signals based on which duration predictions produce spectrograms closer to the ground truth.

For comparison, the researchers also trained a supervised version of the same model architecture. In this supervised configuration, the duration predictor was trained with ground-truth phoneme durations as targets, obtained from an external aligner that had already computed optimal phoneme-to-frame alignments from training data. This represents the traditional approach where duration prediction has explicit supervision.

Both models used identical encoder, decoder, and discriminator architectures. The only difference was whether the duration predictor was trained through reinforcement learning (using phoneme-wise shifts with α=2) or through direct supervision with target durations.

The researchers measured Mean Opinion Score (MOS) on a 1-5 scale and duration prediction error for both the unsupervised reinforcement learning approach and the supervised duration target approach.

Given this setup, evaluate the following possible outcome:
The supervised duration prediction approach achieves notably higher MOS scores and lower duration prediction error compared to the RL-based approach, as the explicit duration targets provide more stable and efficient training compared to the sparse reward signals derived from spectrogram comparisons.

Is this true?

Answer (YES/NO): YES